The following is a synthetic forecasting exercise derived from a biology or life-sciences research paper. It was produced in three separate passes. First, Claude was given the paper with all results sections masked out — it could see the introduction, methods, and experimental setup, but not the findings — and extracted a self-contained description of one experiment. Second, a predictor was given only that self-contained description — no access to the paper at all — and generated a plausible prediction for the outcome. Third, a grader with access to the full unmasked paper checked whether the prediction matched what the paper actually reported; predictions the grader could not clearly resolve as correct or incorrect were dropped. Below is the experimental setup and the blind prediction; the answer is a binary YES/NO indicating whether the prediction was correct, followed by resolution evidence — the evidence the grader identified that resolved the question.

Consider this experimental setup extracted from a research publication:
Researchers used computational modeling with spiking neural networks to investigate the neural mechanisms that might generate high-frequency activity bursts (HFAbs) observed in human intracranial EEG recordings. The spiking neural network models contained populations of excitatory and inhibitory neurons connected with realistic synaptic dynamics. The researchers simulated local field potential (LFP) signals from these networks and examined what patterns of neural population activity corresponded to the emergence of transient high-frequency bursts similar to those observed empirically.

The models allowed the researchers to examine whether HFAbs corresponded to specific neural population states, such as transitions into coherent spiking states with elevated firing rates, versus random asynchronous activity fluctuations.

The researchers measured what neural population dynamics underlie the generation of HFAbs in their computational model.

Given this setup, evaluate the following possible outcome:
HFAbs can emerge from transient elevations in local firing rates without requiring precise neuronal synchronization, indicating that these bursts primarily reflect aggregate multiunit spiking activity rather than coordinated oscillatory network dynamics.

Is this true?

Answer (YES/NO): NO